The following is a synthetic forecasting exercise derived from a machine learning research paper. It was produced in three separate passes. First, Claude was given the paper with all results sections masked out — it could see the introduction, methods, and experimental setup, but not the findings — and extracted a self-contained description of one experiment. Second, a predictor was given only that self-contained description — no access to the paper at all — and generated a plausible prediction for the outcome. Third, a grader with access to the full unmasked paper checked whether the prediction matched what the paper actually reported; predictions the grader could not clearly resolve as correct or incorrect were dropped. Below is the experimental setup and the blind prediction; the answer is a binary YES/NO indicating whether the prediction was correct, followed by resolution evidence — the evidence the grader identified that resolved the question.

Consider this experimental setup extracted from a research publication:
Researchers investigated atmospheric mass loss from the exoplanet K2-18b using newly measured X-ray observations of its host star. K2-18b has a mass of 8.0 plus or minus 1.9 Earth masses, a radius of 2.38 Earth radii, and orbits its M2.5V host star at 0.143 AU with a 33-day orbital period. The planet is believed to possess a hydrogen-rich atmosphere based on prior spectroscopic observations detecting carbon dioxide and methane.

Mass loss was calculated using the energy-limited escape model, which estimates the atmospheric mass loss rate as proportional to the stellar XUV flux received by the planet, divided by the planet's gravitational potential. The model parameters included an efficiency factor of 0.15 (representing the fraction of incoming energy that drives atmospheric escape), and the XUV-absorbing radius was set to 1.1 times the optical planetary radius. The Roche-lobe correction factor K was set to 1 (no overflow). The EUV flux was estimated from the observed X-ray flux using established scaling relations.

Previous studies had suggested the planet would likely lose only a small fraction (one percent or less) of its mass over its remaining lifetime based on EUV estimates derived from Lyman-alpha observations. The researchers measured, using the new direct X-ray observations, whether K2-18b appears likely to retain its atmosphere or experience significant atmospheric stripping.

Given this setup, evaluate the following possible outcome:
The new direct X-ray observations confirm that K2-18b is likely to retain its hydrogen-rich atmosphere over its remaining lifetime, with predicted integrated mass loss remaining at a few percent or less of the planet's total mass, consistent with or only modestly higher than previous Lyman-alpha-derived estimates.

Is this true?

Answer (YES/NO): NO